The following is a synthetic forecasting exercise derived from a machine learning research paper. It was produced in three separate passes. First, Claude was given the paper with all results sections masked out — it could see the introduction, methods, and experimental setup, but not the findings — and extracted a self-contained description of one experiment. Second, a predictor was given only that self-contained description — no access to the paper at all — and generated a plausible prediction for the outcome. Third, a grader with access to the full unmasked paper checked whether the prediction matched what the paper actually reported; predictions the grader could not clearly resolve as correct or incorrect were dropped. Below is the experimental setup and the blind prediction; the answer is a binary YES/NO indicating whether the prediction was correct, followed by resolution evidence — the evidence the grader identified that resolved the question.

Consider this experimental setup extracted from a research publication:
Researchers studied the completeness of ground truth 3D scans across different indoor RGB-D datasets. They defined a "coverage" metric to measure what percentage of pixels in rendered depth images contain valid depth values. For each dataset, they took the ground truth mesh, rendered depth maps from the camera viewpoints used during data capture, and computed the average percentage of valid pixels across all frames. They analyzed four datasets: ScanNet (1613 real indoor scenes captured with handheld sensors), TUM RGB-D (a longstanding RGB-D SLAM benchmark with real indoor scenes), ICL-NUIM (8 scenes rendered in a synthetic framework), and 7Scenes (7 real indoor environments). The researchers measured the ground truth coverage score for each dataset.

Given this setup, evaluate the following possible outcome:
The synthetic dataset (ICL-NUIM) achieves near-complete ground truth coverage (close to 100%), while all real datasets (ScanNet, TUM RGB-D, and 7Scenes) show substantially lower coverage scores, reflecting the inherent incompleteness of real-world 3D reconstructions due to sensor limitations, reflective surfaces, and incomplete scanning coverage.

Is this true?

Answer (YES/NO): NO